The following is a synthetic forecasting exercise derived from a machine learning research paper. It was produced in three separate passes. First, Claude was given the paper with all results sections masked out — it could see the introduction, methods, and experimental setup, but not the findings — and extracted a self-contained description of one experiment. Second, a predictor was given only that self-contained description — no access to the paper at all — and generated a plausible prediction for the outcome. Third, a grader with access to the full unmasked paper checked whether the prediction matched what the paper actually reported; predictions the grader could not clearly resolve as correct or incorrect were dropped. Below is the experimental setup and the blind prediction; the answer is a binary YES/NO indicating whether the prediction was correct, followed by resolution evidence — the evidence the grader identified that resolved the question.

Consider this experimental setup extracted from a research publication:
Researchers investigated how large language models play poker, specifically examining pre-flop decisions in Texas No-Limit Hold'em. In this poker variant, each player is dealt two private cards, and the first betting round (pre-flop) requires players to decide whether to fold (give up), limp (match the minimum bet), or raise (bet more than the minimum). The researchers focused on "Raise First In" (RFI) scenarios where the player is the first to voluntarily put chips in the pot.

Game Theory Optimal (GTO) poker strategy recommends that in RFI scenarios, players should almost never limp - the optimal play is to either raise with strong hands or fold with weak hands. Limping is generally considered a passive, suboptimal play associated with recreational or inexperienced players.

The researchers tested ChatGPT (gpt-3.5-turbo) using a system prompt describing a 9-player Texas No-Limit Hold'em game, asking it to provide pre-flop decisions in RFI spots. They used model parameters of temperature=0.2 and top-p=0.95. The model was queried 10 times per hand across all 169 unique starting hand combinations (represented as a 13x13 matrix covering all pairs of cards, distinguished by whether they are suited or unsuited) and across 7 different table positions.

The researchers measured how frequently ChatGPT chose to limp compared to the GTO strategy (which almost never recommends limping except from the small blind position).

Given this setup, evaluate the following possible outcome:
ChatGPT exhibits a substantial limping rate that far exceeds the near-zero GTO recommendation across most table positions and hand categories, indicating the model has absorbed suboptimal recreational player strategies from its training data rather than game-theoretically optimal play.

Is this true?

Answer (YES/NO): YES